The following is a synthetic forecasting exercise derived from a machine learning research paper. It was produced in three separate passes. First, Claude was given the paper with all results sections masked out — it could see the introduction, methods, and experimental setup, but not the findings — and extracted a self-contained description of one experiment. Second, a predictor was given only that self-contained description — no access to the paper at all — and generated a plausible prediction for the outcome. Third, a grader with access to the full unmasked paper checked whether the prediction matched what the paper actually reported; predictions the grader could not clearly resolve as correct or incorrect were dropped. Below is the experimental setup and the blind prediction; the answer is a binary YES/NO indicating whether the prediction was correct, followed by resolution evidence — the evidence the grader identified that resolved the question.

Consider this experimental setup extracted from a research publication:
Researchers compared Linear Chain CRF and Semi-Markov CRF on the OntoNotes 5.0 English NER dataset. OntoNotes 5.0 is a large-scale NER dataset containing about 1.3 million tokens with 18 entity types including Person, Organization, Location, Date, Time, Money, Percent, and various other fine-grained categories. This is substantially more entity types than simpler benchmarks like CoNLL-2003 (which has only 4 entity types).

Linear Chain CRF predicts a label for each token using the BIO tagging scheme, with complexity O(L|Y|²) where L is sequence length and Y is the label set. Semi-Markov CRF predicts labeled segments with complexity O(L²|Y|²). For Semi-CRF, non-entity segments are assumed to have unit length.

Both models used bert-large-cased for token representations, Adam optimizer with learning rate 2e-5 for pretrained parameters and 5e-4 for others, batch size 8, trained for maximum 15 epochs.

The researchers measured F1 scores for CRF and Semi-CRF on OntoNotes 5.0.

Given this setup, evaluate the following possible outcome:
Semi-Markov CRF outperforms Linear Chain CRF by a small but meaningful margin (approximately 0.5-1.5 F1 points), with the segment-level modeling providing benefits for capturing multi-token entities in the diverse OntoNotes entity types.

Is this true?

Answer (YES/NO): NO